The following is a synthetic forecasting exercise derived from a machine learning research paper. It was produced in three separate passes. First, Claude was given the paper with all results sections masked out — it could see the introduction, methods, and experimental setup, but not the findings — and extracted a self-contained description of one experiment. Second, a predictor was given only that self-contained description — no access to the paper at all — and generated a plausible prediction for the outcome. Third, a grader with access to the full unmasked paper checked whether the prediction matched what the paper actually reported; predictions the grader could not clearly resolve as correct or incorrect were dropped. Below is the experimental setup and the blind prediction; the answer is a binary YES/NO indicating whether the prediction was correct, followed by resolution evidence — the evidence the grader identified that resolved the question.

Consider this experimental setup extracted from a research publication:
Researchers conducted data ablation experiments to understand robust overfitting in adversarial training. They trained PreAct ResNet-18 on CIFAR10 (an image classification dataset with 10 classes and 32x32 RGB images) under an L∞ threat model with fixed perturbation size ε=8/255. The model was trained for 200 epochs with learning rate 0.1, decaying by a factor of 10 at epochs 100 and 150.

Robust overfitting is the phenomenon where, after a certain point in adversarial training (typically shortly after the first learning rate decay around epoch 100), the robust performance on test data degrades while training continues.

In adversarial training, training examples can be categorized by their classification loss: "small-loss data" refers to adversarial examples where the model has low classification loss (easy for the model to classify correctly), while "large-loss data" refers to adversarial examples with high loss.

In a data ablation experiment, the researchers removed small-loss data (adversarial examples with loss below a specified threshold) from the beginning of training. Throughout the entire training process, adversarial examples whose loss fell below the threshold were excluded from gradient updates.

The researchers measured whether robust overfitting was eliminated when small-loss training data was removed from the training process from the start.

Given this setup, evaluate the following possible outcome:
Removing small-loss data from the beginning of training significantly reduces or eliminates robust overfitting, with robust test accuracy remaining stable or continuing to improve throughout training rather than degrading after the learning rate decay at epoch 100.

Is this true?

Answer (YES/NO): YES